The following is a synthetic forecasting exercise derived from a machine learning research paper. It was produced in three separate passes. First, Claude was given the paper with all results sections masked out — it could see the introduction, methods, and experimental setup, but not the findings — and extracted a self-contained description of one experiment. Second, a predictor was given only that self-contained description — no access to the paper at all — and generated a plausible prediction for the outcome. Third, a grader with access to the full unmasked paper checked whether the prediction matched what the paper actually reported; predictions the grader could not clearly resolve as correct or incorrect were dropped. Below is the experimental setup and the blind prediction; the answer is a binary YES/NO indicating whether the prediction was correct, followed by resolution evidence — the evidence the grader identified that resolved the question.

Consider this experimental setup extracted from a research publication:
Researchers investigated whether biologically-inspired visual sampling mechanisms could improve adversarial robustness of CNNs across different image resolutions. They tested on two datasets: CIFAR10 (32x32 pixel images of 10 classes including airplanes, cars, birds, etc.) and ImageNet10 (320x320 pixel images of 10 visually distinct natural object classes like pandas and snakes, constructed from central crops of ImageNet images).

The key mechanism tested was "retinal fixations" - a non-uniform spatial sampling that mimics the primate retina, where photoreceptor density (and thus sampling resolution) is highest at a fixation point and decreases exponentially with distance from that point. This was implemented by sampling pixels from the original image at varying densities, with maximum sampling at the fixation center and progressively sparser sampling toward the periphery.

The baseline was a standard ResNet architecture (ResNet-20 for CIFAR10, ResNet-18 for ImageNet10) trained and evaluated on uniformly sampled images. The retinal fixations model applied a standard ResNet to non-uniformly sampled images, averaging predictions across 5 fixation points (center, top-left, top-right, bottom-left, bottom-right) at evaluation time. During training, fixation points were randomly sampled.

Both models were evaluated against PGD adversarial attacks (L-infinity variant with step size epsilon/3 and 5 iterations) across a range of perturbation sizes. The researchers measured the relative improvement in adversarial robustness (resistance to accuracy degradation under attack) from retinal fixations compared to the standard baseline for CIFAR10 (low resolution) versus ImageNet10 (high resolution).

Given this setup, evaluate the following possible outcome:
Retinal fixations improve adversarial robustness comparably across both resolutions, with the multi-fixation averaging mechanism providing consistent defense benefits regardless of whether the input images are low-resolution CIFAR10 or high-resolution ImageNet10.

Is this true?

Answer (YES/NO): NO